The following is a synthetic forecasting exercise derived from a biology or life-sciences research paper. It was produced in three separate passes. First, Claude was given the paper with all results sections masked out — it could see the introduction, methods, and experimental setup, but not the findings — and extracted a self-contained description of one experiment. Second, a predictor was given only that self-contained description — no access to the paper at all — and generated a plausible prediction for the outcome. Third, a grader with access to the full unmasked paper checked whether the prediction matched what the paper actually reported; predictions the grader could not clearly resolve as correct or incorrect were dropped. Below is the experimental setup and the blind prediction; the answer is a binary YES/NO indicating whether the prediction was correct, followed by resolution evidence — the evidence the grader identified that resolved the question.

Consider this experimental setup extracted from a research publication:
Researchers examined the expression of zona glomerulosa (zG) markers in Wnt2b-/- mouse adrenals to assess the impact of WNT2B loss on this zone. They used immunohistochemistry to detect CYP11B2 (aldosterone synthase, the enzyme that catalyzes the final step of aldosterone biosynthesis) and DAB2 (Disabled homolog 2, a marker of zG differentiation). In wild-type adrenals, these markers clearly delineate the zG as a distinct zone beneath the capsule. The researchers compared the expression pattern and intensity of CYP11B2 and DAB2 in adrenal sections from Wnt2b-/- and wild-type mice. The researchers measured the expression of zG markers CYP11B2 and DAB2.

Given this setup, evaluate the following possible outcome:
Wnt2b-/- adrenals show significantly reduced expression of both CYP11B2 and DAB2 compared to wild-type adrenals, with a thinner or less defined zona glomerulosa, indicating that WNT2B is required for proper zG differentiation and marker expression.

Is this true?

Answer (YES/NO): YES